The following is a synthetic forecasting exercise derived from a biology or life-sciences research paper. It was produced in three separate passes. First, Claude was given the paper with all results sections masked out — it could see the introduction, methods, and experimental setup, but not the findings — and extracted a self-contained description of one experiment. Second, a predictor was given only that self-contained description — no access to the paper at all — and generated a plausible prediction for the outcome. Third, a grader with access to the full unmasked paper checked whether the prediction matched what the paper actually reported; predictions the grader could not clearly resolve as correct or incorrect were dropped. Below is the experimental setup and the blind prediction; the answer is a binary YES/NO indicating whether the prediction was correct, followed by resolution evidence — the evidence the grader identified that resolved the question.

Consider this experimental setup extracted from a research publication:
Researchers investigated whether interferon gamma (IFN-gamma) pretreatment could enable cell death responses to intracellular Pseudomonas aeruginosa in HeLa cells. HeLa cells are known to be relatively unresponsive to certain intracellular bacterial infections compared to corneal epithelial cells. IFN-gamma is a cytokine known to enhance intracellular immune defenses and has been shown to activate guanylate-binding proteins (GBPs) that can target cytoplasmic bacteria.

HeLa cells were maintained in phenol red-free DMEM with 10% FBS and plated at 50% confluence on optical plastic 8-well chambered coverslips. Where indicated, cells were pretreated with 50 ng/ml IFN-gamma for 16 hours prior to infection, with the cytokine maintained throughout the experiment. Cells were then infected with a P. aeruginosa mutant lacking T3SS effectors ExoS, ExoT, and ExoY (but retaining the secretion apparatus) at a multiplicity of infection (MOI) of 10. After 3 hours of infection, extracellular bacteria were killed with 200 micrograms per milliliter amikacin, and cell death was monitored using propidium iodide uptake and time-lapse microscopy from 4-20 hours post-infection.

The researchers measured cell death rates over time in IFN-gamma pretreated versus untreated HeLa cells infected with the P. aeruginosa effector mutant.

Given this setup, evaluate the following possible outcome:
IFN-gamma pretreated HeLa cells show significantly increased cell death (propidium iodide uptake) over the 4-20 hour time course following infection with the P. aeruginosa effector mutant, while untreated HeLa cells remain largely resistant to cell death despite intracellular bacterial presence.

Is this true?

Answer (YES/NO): NO